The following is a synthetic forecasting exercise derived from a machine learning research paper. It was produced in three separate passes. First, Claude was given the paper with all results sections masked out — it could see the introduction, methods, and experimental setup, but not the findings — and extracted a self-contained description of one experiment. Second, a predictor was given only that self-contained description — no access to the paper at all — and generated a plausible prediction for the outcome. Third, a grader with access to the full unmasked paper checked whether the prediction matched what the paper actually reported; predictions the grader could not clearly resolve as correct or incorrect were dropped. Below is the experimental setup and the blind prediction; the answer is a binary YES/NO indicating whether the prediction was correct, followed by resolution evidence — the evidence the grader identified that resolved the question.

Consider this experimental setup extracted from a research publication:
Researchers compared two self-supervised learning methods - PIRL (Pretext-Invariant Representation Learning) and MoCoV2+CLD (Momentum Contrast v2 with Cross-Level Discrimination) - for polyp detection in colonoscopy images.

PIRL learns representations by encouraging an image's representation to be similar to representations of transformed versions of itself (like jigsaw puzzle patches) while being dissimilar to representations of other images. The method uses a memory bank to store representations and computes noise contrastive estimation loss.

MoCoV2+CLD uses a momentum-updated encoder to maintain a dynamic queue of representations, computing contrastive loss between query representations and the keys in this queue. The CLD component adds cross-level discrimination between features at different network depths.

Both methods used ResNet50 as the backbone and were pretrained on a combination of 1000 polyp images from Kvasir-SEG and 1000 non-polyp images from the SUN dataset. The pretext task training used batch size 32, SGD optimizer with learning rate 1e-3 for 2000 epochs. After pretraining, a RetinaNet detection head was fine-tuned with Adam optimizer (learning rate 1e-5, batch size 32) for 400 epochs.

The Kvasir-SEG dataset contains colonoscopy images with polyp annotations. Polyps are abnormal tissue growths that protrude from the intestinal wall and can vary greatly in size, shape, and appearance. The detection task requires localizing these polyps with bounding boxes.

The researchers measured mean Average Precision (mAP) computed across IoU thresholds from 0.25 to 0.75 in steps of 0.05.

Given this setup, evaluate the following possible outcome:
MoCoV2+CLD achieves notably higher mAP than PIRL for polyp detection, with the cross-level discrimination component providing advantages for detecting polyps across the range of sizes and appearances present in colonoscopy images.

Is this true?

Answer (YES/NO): NO